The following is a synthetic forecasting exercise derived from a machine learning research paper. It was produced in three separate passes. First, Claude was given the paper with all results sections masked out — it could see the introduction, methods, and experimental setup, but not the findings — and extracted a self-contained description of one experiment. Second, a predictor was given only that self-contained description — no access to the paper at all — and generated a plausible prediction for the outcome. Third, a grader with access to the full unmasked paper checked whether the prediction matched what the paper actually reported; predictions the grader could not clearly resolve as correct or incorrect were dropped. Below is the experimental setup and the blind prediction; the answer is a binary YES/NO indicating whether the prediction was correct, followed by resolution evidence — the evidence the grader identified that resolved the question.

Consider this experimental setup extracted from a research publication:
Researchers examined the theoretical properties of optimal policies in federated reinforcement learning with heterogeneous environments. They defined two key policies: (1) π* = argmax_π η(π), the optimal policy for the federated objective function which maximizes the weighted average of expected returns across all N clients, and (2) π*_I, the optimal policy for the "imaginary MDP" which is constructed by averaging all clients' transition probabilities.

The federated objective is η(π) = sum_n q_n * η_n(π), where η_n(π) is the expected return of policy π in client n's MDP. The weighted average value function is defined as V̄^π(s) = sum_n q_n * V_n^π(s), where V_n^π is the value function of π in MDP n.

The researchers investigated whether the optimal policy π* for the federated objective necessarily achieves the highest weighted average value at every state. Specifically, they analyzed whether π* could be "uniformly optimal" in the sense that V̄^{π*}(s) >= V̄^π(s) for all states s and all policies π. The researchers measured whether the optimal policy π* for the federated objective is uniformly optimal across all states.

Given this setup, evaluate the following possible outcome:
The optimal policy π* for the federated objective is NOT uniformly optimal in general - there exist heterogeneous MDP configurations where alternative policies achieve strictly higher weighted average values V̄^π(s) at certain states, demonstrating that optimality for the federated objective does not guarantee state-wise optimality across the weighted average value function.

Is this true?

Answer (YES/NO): YES